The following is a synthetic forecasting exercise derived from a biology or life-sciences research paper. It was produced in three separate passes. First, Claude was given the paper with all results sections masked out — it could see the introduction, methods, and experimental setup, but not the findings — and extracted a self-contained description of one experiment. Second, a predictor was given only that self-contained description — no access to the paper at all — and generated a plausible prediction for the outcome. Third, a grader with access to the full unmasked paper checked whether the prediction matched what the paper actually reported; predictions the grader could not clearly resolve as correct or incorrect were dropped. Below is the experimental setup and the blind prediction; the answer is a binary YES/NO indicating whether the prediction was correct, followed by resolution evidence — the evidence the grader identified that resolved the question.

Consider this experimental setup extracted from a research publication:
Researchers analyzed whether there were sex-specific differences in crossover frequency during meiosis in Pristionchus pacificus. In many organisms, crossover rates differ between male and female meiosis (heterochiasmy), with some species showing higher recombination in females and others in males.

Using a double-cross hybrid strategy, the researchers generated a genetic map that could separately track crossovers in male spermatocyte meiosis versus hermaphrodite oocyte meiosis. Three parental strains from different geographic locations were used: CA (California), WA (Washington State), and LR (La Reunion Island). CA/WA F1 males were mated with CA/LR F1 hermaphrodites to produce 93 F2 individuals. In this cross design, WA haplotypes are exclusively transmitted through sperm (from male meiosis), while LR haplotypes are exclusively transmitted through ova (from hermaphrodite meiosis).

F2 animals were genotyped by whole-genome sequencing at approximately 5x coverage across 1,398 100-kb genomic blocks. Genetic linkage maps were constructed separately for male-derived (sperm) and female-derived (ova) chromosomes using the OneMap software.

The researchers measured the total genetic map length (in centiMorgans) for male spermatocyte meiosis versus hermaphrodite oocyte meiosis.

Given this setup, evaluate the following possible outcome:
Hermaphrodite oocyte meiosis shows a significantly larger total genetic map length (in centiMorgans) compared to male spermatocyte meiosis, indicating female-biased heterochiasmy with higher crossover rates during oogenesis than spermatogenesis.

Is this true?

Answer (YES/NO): NO